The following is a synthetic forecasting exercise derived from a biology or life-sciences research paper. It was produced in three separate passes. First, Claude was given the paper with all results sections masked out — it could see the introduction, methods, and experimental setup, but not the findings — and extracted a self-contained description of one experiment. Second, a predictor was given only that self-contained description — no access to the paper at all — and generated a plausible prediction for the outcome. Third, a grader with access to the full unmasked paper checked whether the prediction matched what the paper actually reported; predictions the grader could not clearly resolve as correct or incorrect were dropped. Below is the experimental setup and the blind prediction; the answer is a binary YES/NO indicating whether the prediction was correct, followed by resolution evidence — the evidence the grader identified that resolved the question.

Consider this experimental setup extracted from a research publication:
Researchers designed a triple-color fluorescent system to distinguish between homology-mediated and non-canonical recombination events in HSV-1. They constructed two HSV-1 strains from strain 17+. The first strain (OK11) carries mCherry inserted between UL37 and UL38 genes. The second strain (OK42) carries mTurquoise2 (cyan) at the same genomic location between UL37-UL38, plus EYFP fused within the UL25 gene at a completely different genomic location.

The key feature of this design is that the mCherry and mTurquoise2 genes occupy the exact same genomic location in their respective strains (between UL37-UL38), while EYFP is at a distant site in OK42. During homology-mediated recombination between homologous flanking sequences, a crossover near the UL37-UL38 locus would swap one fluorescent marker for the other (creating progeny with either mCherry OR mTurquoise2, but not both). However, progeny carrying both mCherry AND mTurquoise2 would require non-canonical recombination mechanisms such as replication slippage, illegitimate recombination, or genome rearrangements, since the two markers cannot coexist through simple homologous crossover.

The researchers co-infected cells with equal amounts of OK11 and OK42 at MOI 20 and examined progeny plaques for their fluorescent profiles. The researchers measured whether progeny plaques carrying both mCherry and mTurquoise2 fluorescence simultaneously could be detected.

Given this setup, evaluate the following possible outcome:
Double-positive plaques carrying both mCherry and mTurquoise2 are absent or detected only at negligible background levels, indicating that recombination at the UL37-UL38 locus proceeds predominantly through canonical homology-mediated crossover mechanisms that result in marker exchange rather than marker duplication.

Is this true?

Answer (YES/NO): NO